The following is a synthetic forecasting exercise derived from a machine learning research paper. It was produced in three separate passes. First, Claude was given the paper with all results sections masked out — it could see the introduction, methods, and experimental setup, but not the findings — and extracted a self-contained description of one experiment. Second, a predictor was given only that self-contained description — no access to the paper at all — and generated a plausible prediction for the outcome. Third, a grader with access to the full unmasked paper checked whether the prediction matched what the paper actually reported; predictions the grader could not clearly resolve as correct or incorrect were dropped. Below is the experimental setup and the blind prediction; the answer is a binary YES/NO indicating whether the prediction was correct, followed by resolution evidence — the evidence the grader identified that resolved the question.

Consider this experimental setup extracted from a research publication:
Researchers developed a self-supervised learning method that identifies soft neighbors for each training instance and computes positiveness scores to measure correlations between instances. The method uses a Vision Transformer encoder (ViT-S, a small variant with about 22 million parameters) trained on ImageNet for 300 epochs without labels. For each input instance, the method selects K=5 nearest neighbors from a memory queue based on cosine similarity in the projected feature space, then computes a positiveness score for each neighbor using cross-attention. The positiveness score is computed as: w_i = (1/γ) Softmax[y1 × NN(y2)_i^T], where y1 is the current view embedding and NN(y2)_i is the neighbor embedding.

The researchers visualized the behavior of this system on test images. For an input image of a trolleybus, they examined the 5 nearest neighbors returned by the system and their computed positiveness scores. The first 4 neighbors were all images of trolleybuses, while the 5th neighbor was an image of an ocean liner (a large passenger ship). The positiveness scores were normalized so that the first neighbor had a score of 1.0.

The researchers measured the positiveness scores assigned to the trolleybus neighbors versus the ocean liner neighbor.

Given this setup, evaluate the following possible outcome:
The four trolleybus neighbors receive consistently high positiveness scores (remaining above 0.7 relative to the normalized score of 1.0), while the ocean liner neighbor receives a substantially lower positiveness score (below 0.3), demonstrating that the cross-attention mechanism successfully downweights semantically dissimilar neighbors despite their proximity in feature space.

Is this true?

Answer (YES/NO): YES